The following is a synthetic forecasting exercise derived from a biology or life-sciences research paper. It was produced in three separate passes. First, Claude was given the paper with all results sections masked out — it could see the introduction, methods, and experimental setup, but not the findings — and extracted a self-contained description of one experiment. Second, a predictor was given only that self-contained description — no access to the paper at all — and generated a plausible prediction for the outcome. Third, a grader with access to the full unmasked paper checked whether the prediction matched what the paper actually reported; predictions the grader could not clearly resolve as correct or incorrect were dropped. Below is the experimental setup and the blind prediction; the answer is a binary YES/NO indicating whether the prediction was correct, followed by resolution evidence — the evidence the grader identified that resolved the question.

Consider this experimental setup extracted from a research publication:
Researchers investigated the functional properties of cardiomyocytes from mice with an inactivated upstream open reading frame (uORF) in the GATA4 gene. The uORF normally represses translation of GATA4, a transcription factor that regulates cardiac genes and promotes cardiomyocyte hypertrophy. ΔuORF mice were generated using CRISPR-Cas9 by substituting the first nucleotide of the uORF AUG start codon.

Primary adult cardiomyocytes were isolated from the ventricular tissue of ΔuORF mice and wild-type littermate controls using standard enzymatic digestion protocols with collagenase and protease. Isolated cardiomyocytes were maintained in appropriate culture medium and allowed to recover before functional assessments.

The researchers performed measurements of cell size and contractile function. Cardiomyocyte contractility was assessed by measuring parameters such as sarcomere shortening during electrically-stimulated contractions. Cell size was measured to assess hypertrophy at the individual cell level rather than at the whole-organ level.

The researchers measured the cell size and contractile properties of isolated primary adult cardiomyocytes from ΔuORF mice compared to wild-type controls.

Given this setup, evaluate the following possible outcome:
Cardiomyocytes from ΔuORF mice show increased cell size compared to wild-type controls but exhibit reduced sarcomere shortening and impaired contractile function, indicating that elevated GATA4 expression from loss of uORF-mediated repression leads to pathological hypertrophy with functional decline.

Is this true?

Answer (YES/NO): NO